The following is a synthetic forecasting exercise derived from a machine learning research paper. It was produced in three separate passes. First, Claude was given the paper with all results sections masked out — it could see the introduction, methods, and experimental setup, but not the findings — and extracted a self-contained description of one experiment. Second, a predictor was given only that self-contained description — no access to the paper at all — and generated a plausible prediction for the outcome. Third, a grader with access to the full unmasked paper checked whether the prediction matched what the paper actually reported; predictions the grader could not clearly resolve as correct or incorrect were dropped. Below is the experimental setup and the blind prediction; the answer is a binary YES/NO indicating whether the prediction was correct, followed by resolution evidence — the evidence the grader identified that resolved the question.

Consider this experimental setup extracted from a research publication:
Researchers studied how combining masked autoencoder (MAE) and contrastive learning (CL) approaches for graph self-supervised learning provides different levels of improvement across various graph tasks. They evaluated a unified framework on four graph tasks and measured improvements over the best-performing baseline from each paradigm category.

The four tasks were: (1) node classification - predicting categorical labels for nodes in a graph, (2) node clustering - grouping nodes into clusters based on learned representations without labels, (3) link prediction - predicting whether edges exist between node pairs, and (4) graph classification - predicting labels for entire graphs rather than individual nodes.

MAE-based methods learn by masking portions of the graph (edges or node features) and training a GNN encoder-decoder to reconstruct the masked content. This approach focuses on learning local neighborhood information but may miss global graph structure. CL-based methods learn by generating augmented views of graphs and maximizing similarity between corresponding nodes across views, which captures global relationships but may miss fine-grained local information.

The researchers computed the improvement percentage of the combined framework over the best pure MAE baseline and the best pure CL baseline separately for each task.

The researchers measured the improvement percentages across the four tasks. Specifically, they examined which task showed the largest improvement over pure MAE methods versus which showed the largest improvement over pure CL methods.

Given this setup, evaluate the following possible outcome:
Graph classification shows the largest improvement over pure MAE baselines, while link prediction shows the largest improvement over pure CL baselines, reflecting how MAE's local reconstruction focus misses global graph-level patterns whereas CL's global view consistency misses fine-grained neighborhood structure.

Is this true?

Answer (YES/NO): NO